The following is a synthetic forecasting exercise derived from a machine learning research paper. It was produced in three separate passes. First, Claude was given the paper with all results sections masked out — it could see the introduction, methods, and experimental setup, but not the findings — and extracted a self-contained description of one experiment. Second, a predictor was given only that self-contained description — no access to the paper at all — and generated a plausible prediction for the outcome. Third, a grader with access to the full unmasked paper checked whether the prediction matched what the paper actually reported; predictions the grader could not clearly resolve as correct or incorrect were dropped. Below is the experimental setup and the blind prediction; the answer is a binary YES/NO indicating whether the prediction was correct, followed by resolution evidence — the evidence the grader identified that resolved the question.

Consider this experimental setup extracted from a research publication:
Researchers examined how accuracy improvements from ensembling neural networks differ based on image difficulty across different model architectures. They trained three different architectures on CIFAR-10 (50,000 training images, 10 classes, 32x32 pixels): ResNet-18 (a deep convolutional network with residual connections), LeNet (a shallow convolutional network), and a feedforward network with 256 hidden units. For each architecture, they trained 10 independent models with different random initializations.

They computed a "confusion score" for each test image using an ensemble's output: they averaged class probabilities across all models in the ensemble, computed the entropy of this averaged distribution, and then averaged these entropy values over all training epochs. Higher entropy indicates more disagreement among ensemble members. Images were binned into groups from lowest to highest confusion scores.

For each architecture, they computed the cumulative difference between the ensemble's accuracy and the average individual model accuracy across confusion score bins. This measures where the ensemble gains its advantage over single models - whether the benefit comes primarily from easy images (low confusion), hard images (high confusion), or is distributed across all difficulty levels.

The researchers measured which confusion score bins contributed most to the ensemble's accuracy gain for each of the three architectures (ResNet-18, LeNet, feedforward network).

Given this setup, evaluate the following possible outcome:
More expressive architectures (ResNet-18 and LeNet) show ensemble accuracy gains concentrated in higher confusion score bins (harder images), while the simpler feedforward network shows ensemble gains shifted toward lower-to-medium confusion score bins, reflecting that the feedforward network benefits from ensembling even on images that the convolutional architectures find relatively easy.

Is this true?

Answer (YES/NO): NO